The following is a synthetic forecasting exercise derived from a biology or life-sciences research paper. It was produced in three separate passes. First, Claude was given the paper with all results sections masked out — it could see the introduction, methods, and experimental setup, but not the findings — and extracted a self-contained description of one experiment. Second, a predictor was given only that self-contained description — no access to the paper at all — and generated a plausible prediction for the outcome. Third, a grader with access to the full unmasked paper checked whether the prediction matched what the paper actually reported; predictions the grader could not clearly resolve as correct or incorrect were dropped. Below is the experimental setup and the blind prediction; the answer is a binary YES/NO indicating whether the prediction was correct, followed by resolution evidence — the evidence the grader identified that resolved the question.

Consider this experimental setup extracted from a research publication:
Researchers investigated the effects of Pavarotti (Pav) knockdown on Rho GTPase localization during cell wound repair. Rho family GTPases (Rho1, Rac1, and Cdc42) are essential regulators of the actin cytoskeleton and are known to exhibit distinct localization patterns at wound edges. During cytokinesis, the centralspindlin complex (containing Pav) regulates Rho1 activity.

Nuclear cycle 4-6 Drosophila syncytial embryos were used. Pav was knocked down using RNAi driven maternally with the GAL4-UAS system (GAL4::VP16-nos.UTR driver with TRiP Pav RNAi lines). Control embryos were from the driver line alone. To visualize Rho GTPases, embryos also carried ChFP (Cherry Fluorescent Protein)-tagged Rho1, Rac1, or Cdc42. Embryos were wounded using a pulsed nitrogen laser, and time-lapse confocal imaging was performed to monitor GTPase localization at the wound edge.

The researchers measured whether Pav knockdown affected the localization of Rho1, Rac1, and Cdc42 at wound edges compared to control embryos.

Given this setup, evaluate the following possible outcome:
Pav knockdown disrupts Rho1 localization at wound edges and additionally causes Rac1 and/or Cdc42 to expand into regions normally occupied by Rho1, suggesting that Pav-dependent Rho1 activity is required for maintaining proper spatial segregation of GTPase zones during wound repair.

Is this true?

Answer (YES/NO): NO